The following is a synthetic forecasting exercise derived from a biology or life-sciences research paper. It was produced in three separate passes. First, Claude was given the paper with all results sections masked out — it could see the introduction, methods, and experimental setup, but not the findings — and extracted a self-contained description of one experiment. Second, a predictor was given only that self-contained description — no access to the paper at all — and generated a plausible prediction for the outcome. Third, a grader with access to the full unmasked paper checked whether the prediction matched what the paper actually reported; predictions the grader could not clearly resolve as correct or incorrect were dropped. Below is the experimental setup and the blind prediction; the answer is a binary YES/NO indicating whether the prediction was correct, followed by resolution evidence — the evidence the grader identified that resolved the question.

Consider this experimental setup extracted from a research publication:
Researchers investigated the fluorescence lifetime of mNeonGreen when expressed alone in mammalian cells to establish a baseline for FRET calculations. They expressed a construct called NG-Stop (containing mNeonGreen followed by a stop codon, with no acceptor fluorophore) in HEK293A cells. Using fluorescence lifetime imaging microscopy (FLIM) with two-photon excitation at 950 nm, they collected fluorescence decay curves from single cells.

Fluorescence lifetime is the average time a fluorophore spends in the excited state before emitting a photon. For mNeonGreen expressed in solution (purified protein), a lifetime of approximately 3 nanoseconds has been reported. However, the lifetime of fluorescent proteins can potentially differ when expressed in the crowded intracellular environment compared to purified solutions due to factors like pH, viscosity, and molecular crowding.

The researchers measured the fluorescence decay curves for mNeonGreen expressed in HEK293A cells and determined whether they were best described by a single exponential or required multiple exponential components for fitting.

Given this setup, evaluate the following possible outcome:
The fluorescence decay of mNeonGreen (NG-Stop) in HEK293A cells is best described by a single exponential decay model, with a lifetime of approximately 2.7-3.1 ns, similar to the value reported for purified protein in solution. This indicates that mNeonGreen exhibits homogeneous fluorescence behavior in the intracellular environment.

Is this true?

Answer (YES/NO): YES